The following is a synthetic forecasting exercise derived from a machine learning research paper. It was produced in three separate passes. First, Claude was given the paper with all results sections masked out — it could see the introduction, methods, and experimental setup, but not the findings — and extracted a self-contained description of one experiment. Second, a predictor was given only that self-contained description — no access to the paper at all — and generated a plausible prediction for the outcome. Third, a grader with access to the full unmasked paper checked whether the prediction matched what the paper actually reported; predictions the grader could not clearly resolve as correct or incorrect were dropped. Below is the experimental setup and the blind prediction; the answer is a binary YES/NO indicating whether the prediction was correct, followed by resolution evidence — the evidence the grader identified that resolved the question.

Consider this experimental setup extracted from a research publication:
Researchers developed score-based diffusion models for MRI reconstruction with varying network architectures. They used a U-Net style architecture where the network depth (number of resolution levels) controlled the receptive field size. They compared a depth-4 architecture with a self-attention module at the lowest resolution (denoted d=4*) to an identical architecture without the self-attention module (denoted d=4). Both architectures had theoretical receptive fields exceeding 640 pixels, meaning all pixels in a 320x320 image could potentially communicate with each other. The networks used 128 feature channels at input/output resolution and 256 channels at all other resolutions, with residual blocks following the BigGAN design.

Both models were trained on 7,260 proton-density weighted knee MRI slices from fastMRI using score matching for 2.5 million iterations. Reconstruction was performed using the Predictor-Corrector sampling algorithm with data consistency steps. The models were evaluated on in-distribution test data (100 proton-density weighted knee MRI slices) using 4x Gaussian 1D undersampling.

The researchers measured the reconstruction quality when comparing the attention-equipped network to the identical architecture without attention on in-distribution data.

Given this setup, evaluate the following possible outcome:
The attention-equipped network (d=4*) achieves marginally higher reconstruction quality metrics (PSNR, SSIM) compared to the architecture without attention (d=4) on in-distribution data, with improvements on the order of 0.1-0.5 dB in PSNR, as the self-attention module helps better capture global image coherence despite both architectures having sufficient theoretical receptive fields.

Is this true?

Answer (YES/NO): NO